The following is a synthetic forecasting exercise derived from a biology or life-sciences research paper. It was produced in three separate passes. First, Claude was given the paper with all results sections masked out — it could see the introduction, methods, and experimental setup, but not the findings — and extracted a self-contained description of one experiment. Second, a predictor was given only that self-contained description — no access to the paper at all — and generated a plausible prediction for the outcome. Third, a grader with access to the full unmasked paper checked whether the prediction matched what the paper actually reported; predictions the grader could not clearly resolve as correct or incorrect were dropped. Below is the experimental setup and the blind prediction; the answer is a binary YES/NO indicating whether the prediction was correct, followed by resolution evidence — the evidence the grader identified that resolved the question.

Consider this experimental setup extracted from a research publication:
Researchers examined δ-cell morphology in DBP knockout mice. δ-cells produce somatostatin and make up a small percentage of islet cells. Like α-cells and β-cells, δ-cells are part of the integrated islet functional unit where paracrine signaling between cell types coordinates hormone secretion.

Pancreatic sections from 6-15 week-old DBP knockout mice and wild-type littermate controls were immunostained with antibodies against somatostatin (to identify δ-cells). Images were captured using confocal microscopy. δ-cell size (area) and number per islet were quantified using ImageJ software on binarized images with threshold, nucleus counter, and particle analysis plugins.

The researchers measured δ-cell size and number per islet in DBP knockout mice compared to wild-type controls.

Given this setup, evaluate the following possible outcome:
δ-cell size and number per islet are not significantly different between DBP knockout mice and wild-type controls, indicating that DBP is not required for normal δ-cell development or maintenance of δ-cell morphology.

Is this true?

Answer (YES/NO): NO